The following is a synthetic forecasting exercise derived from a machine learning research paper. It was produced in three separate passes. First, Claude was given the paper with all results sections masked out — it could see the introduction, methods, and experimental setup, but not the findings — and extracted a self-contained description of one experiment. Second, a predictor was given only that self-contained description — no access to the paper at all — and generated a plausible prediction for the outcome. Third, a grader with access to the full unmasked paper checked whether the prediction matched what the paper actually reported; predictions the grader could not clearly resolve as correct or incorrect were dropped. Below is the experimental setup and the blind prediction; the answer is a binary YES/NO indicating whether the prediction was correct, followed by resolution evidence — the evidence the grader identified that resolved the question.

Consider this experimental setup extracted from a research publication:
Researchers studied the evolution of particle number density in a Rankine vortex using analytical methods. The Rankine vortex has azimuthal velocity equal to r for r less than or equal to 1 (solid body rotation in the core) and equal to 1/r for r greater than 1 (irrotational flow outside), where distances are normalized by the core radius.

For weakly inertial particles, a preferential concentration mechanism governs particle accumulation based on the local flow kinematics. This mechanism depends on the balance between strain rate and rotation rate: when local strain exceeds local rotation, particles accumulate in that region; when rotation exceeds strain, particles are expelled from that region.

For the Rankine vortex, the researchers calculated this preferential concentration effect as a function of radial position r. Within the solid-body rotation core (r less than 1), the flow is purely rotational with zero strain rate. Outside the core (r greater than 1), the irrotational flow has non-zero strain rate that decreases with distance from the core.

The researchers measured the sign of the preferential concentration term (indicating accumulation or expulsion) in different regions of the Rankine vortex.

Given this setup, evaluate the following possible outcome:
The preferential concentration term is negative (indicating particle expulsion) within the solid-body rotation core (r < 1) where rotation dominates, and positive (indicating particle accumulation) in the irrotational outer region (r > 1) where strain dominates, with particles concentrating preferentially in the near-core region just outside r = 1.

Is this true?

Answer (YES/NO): YES